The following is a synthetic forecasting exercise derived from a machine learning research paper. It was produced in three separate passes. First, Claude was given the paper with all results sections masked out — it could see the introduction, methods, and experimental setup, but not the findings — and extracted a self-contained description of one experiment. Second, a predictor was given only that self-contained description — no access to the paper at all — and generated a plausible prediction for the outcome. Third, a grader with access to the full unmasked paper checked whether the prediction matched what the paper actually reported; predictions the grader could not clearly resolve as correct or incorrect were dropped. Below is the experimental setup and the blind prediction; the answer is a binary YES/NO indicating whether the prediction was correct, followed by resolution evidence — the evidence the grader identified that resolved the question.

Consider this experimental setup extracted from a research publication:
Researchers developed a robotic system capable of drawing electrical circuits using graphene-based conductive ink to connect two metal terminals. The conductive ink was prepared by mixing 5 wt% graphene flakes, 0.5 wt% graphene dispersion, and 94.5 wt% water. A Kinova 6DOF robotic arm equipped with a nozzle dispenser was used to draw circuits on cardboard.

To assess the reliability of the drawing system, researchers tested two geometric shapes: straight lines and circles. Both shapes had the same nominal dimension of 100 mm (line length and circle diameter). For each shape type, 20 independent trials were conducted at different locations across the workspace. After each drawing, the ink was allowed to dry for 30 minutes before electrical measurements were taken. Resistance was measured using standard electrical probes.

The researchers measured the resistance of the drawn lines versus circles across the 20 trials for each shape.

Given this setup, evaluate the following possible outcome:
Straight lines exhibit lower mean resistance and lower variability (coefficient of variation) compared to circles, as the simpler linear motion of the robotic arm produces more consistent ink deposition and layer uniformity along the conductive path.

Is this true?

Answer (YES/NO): NO